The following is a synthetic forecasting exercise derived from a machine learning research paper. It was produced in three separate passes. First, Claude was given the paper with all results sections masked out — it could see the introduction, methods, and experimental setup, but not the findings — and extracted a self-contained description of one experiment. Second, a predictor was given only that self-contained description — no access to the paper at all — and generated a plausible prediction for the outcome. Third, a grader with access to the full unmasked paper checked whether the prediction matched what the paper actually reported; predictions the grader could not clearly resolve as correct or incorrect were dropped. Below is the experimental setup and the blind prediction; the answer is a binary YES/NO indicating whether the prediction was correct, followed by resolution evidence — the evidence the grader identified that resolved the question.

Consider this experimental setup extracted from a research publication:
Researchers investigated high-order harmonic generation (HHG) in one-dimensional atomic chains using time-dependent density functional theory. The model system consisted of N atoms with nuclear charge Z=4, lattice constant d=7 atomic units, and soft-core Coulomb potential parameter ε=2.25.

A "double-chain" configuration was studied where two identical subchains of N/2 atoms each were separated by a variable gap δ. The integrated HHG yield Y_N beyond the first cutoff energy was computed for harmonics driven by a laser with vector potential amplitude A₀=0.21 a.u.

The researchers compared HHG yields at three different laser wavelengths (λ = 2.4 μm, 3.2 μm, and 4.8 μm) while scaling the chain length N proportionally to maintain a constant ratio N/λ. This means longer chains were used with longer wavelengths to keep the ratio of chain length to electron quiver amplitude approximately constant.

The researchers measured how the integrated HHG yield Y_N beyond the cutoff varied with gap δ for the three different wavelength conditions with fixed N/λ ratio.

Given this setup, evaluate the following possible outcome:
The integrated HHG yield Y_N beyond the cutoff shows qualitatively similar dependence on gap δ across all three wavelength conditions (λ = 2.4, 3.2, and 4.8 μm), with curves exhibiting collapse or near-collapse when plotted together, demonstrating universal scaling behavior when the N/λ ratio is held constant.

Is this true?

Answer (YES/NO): NO